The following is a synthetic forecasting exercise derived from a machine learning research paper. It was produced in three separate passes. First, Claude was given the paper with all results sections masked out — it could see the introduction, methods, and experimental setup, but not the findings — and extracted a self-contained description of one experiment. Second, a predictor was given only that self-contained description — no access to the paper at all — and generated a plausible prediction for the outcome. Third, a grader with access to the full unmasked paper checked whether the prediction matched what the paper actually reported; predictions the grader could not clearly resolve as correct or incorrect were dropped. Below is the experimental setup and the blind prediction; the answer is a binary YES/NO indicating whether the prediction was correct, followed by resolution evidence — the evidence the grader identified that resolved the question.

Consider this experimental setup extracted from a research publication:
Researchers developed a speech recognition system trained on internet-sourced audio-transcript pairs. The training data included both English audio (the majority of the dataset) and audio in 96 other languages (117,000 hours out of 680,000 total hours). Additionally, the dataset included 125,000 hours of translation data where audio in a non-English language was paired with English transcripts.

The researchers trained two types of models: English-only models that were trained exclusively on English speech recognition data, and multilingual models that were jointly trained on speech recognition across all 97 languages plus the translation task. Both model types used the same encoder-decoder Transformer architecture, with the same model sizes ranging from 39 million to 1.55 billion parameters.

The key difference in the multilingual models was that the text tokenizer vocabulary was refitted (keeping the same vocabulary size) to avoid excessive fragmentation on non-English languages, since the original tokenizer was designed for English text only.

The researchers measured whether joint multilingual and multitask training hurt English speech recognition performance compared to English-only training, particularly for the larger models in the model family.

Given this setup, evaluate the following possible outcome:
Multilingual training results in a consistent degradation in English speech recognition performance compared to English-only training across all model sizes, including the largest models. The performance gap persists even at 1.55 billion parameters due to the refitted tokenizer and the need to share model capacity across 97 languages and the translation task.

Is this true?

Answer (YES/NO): NO